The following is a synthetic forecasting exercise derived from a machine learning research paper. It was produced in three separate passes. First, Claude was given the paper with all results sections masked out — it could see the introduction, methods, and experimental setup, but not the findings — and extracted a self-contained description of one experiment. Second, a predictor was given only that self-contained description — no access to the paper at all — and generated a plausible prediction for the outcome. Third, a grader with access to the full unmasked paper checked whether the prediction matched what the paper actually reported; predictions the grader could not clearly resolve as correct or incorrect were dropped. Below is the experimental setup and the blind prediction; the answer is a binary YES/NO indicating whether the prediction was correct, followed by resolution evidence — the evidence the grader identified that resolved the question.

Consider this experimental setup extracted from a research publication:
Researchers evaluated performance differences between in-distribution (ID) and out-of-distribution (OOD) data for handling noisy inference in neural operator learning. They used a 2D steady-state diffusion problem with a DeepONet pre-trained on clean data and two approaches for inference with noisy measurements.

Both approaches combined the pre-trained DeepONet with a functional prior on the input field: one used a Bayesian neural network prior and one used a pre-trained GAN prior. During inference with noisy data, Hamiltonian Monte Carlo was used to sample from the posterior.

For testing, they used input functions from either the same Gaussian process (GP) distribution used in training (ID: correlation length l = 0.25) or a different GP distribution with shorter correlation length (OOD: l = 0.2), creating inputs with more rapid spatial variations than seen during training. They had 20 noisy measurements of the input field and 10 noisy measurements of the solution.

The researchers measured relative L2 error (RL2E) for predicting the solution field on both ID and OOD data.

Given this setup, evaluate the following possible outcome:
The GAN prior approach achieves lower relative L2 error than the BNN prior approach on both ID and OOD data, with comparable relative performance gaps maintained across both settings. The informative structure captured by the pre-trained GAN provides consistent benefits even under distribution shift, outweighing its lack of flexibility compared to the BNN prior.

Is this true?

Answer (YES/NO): NO